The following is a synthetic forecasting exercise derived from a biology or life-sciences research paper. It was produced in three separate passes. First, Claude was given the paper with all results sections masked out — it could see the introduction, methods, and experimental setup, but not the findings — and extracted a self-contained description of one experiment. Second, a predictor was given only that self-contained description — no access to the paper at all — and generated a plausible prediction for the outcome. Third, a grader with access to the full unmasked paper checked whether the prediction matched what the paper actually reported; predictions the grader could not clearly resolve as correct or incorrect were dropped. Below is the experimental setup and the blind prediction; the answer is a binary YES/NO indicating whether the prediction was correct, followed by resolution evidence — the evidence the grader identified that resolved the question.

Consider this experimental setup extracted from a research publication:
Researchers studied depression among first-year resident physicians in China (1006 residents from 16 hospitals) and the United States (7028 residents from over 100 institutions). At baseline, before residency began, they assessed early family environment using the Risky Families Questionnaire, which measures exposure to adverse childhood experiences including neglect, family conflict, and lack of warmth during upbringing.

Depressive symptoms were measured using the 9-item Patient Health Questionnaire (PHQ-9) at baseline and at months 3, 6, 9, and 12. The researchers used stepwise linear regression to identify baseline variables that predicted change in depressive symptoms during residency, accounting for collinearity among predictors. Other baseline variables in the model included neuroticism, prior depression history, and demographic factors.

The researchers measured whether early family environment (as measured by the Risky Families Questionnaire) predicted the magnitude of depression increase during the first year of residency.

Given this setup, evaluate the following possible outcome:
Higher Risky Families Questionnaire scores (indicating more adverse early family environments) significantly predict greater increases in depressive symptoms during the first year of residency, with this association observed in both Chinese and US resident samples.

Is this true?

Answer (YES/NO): NO